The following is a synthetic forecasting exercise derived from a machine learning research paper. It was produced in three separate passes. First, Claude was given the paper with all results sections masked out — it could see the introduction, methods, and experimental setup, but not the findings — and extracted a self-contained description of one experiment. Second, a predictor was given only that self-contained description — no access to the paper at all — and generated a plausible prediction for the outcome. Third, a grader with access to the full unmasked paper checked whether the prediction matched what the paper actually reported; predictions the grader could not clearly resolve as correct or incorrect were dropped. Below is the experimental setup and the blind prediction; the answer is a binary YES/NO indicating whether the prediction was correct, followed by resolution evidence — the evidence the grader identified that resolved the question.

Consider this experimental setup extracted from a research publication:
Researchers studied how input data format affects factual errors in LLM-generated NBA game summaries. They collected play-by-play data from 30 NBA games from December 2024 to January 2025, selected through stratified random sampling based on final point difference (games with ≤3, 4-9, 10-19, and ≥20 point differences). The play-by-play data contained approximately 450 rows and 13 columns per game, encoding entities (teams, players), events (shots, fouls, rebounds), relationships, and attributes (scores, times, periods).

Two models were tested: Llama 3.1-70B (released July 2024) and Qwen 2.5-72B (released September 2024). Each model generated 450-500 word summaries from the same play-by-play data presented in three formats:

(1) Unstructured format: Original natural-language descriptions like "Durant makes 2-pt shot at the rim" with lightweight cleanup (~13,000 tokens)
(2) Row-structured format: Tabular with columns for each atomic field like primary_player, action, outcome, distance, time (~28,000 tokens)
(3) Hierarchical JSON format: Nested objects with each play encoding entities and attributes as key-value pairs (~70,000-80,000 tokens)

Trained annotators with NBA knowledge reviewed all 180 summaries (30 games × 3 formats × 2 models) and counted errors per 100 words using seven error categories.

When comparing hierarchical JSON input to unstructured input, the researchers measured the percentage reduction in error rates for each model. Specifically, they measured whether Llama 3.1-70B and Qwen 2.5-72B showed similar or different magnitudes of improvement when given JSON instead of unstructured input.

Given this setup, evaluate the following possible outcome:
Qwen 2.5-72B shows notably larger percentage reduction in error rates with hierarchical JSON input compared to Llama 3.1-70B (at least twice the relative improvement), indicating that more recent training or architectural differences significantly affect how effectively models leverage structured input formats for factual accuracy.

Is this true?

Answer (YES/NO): NO